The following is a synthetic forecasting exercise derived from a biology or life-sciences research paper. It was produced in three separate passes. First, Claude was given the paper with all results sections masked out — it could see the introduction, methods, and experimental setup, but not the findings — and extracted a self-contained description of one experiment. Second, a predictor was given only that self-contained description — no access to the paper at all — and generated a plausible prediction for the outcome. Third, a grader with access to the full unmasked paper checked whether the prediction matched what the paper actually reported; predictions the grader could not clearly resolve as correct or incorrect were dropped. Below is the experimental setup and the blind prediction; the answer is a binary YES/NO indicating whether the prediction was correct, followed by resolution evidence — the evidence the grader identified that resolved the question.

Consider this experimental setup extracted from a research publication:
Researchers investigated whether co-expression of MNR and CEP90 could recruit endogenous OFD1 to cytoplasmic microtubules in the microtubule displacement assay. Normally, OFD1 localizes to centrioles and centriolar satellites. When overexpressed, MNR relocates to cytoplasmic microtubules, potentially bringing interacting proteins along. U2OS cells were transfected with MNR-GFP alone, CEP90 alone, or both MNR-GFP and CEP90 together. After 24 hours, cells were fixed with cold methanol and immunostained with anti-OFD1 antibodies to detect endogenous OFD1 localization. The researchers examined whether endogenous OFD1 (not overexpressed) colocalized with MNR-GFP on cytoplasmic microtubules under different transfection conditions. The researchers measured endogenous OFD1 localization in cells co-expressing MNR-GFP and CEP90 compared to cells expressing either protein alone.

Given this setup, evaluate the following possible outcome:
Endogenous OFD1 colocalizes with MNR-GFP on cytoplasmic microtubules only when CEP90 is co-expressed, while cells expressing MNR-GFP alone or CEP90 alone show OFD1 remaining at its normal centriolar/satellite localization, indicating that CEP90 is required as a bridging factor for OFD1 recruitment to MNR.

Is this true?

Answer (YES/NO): YES